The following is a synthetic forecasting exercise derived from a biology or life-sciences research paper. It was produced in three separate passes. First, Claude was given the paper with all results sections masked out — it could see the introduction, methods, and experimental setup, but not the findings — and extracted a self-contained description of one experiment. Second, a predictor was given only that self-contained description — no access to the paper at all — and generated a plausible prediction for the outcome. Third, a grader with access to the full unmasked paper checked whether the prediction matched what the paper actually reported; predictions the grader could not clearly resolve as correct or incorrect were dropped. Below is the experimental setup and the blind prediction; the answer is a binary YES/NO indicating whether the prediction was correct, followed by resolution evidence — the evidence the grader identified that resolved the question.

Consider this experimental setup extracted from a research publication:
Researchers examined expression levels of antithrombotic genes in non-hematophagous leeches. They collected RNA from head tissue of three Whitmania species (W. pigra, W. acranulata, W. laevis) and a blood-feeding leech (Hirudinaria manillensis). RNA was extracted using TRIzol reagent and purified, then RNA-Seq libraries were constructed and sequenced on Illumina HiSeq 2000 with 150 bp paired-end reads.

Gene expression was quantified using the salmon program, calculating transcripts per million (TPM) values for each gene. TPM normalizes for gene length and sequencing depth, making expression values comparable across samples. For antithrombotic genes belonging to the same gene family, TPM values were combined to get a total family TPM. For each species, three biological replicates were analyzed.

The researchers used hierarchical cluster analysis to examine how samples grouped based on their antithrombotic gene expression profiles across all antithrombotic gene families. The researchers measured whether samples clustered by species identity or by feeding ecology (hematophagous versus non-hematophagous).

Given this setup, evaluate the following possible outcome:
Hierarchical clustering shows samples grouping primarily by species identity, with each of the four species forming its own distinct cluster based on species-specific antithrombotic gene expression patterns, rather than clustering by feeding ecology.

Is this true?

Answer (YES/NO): NO